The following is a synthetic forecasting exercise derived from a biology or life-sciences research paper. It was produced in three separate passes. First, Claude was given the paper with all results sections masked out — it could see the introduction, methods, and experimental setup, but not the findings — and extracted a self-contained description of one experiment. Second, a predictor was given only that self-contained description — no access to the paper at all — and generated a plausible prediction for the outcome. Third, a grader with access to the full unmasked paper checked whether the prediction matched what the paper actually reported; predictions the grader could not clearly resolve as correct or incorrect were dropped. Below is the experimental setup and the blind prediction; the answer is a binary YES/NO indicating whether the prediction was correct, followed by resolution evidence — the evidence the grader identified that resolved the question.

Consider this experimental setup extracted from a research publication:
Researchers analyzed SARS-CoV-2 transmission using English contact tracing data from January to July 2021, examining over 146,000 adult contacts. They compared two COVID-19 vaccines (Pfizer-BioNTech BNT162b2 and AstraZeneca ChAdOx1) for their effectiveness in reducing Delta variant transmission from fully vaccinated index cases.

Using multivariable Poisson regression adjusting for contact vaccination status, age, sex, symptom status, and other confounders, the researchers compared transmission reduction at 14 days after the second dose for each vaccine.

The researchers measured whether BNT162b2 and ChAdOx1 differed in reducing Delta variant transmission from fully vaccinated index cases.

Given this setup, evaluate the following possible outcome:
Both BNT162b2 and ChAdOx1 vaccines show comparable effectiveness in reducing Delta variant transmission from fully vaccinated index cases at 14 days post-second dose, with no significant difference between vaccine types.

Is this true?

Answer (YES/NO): NO